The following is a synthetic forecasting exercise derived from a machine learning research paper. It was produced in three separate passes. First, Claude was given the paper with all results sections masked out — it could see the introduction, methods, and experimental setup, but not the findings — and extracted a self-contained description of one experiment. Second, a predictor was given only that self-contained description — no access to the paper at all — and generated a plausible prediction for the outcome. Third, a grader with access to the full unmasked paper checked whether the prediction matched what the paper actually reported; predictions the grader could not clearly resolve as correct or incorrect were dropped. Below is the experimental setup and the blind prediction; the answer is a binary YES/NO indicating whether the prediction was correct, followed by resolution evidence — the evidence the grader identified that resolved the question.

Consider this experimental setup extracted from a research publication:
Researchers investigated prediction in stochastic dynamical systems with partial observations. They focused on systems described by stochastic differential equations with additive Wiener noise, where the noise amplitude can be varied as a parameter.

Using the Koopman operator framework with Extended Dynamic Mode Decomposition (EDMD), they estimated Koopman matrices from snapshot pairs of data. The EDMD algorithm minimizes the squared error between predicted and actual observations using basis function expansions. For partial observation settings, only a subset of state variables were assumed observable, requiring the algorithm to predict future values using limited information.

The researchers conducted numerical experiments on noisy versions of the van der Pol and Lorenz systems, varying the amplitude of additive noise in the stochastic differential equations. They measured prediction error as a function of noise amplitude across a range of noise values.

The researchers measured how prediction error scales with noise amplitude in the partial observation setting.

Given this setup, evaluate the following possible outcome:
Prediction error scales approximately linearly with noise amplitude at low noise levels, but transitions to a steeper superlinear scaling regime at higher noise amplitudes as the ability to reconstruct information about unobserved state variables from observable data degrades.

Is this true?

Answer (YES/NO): NO